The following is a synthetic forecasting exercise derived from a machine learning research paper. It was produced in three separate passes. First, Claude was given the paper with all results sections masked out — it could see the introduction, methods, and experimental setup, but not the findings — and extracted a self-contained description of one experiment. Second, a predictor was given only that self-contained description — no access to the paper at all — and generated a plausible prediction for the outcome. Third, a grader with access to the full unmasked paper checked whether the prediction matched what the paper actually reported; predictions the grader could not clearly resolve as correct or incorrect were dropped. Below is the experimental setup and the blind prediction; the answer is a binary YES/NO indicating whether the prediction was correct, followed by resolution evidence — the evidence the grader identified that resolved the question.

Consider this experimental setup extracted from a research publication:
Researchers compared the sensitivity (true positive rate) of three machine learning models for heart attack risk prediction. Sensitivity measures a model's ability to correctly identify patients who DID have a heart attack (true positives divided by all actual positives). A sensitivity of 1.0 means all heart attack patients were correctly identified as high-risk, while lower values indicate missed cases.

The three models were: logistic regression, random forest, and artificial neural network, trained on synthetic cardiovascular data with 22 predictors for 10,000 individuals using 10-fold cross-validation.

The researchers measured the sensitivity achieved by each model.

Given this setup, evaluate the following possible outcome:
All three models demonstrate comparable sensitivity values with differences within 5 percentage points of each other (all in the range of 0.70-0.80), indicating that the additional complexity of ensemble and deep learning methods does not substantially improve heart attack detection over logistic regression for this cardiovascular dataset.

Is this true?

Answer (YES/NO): NO